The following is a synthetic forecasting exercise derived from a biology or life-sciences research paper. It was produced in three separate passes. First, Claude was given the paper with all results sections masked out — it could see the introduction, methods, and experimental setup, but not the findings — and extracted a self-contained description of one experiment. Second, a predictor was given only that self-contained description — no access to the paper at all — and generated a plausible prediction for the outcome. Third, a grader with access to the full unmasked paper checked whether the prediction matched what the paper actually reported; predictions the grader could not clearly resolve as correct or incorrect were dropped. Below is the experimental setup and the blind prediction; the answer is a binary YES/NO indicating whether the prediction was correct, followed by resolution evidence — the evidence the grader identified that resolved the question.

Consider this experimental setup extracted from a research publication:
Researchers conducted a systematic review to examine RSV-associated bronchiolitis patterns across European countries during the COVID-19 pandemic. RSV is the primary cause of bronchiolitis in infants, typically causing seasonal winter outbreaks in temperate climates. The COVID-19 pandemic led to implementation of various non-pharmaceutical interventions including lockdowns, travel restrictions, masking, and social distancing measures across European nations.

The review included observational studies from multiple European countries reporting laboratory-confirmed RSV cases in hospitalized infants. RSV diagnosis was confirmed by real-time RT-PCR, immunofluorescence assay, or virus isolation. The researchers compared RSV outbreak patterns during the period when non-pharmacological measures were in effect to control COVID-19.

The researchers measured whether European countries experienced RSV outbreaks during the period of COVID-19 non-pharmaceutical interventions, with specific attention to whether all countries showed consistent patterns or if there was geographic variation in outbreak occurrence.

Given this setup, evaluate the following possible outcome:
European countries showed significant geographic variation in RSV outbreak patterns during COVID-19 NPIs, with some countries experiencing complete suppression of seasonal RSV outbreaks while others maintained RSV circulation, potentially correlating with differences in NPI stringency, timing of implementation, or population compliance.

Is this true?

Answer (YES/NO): NO